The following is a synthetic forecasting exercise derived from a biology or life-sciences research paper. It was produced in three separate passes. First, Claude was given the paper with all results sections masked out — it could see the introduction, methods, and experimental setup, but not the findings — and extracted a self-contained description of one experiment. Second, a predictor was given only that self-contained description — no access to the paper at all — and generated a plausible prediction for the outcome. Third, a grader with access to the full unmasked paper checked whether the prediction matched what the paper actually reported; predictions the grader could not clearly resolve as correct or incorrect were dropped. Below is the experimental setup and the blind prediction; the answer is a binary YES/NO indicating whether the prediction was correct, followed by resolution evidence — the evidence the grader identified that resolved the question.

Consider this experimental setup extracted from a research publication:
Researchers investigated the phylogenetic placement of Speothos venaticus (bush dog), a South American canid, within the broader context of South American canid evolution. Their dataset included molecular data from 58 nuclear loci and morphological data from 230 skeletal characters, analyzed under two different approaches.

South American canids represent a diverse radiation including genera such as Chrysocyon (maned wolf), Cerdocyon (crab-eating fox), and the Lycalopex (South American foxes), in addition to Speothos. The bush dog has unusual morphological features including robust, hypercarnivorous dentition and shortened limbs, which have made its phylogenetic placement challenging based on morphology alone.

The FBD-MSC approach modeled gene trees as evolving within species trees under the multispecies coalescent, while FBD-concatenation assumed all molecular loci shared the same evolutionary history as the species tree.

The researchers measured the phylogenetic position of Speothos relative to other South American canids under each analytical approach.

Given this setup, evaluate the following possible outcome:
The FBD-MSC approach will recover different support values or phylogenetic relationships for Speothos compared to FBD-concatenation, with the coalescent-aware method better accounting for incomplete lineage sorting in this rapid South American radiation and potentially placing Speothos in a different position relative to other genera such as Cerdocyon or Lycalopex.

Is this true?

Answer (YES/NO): YES